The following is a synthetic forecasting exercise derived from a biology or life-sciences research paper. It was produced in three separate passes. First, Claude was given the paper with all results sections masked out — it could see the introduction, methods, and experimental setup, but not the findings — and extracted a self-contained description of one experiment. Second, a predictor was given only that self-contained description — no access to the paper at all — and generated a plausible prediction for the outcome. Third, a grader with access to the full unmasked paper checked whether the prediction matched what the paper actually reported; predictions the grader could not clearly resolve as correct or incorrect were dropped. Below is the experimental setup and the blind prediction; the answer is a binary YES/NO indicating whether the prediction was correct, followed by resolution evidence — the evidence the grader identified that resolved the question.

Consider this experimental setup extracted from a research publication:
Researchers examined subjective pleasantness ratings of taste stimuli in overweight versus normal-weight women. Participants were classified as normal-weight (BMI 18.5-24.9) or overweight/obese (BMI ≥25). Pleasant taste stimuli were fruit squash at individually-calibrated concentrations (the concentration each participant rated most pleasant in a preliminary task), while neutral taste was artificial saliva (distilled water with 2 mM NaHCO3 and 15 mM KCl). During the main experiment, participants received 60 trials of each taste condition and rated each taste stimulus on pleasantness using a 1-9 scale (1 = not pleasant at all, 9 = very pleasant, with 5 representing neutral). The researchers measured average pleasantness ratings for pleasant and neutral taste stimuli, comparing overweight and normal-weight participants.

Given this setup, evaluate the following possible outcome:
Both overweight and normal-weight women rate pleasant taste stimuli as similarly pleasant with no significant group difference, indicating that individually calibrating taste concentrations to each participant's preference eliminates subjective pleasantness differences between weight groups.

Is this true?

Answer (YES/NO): NO